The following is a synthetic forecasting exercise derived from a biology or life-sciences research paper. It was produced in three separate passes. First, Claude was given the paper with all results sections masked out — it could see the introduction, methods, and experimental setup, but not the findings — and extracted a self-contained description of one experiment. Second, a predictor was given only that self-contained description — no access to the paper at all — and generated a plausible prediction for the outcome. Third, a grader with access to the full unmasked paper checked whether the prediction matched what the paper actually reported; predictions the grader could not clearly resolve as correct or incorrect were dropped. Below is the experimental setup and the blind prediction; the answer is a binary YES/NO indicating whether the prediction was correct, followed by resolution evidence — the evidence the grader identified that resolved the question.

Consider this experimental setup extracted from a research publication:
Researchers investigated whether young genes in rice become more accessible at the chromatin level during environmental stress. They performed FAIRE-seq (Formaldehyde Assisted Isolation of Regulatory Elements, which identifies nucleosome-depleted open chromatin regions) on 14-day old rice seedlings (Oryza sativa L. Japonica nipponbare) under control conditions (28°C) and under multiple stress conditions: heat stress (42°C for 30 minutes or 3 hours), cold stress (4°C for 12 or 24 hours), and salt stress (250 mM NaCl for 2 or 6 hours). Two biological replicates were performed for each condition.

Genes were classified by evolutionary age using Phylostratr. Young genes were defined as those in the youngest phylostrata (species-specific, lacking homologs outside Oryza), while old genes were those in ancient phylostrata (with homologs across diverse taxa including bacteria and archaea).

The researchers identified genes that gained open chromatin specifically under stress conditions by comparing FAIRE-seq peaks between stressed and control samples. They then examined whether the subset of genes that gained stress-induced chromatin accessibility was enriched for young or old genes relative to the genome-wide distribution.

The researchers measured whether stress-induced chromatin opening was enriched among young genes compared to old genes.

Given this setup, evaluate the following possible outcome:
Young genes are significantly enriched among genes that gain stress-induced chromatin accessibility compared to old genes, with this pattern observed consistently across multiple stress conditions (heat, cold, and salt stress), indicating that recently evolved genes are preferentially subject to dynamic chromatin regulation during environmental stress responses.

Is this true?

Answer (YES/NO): NO